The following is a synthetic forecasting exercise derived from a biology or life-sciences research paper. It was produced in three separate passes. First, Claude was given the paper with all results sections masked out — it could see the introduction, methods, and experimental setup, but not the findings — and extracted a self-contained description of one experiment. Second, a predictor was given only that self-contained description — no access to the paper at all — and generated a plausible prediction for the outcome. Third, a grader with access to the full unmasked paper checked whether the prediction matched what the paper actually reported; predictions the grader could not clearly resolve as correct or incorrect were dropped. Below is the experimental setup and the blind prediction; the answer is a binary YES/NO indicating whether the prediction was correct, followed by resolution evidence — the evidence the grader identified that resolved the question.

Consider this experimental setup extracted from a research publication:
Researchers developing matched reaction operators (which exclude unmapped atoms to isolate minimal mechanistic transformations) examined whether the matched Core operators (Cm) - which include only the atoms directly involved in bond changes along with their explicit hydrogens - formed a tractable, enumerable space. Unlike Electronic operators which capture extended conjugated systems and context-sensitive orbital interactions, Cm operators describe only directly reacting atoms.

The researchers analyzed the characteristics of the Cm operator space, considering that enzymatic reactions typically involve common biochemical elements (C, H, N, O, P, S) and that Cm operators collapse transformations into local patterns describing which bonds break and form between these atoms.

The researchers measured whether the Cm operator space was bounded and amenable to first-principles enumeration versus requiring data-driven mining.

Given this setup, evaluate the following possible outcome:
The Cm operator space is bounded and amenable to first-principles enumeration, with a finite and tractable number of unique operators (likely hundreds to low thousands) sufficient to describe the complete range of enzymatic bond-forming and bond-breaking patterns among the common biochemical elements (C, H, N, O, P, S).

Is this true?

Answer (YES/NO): YES